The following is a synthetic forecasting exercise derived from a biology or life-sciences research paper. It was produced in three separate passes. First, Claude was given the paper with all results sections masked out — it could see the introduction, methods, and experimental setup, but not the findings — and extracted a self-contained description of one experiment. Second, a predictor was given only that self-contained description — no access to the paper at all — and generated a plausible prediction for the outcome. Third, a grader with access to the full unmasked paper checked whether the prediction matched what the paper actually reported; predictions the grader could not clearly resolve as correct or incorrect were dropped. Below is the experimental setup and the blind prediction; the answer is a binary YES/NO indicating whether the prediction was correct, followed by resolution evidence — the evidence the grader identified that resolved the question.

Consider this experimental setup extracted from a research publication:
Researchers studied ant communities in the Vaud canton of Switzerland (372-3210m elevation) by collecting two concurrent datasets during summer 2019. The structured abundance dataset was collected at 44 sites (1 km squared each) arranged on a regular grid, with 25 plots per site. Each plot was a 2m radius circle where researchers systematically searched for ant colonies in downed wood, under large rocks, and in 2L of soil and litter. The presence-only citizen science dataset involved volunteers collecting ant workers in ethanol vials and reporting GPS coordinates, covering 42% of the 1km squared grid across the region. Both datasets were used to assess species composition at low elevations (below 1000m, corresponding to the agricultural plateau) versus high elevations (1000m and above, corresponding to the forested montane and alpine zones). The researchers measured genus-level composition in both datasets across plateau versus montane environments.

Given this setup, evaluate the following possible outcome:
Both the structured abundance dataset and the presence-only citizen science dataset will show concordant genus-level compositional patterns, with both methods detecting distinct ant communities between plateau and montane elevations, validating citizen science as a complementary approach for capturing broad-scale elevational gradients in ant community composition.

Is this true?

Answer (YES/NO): NO